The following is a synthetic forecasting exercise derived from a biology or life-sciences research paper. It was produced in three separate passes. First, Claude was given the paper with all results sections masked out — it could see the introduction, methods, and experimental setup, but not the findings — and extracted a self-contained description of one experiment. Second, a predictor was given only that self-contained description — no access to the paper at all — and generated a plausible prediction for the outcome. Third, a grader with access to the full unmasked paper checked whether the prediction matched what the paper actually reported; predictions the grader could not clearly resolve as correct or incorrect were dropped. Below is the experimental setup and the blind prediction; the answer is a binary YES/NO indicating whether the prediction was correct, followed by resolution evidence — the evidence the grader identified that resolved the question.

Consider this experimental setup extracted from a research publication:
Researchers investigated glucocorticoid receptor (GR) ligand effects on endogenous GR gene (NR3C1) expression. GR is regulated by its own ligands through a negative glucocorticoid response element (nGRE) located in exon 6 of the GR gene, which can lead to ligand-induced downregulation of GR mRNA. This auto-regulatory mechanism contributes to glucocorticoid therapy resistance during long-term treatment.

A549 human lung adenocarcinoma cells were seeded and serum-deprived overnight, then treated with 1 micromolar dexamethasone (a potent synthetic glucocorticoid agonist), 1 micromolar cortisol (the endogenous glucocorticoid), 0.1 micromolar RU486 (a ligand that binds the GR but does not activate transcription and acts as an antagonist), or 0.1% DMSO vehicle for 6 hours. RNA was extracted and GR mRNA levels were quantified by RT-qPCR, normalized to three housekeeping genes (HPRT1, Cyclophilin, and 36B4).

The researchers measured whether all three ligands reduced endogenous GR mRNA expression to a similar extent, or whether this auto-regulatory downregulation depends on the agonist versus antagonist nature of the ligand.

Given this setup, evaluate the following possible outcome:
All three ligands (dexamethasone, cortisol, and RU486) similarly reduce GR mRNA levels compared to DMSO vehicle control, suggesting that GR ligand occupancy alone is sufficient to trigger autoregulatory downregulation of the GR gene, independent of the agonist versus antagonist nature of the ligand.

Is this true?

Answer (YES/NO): NO